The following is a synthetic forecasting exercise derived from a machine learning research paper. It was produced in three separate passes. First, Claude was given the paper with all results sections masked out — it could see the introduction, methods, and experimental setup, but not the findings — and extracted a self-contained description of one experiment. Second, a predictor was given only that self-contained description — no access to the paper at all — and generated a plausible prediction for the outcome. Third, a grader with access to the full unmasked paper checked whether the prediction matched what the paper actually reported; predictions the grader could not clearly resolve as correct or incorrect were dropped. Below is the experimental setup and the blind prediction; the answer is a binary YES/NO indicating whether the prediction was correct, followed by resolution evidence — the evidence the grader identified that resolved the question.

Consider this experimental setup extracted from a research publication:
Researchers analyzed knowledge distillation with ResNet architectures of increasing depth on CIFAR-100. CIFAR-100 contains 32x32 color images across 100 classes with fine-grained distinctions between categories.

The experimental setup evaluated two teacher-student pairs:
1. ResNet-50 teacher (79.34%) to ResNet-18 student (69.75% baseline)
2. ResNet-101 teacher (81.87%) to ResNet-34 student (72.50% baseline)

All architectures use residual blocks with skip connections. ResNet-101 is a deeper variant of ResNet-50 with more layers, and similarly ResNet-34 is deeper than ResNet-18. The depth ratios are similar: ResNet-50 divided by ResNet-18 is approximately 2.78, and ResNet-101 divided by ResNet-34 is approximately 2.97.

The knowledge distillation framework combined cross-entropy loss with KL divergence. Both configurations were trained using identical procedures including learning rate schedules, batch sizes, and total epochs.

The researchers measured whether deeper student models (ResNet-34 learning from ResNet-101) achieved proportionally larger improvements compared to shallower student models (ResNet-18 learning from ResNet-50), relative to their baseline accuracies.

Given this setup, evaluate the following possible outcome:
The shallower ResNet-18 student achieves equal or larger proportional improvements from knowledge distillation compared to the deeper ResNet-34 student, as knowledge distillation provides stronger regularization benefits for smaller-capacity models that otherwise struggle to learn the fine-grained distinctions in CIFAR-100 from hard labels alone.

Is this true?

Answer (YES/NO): YES